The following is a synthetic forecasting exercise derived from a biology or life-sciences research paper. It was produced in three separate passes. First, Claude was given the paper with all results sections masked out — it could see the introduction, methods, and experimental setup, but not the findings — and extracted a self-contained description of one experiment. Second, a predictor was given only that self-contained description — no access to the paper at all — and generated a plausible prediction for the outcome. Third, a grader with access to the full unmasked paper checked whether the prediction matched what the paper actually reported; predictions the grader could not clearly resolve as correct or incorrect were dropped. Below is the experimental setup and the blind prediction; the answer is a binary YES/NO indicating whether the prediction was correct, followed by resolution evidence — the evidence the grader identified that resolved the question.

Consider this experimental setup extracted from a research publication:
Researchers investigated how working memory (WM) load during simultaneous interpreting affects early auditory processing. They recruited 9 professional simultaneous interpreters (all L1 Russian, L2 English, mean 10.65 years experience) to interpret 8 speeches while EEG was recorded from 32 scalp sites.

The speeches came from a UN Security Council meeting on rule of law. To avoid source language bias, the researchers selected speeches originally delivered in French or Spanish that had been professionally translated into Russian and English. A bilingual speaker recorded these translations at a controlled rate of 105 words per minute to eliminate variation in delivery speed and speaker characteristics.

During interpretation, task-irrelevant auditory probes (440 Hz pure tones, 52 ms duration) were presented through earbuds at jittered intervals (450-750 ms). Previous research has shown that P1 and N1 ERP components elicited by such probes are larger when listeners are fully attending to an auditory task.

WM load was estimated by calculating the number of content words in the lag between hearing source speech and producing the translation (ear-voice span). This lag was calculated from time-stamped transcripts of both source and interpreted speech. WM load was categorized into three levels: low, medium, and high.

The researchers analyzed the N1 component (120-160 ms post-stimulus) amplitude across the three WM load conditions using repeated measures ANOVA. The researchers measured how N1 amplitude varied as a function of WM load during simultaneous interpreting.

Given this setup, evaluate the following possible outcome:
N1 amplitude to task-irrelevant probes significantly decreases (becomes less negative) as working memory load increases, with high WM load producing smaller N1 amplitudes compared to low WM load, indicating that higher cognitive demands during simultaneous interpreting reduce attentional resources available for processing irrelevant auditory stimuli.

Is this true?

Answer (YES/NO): YES